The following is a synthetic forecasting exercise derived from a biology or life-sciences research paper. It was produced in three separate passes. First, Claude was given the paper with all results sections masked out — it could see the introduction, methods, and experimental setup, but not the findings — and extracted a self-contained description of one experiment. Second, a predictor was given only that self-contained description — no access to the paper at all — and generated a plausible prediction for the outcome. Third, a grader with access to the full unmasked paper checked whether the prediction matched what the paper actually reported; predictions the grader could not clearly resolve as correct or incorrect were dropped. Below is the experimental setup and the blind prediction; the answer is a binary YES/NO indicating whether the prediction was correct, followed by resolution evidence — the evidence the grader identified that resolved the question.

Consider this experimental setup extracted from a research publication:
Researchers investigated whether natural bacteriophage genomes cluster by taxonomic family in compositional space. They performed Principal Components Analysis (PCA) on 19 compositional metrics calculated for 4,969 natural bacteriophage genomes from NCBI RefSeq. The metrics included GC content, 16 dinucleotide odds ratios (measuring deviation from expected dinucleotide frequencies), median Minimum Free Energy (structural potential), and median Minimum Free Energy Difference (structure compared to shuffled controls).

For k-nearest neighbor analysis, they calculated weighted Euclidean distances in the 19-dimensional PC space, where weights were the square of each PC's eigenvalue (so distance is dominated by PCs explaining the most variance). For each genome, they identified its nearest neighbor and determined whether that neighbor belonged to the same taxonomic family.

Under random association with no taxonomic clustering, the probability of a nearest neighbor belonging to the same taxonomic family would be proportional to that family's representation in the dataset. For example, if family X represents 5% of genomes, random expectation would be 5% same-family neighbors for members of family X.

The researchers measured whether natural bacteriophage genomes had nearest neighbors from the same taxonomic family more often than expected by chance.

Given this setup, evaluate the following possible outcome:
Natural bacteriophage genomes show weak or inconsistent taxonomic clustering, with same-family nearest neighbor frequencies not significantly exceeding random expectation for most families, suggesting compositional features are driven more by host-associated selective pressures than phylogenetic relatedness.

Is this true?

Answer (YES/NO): NO